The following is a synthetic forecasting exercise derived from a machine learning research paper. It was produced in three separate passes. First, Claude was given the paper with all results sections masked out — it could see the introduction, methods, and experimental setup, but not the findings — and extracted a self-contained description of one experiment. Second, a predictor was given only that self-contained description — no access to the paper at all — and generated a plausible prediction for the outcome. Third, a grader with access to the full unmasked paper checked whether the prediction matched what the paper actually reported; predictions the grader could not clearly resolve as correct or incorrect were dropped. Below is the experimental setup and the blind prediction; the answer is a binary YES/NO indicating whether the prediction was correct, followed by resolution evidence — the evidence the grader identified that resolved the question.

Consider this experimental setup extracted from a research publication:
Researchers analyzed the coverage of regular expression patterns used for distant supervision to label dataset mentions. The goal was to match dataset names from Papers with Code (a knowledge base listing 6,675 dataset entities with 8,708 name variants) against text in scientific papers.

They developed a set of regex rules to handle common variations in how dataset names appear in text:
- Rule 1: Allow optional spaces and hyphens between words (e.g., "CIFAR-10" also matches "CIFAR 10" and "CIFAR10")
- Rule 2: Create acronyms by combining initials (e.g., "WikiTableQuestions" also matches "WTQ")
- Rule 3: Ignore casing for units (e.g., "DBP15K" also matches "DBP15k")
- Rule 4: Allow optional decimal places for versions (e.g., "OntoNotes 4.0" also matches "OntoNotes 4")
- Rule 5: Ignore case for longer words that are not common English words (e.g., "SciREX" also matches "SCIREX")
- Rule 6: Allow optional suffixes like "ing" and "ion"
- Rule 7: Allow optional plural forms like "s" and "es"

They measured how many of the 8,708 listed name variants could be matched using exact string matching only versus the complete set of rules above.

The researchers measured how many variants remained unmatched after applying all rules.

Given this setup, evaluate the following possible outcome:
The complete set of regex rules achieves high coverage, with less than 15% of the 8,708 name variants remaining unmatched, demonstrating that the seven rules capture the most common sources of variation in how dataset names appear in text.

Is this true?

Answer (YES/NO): YES